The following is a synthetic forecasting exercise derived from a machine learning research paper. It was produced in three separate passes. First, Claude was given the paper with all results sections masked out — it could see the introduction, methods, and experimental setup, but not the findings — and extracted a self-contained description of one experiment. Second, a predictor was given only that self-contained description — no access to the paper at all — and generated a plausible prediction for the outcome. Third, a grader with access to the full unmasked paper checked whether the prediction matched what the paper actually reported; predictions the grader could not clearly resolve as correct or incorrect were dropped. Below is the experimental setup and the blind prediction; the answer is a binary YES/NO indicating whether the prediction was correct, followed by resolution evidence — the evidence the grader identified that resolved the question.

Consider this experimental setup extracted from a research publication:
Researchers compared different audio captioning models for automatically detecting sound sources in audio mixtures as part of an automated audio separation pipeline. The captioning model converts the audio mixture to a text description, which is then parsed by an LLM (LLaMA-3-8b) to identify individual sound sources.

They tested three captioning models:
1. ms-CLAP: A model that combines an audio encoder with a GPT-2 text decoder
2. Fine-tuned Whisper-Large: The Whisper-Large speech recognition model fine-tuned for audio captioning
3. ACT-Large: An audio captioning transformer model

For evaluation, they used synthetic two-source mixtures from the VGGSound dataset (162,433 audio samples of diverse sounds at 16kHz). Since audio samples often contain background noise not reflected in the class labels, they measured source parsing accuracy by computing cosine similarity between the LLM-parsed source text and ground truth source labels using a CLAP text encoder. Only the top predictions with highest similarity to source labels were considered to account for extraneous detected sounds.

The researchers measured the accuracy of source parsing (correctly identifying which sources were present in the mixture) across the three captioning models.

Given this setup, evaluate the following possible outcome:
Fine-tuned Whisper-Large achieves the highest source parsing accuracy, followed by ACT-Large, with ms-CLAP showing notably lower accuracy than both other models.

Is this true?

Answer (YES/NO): NO